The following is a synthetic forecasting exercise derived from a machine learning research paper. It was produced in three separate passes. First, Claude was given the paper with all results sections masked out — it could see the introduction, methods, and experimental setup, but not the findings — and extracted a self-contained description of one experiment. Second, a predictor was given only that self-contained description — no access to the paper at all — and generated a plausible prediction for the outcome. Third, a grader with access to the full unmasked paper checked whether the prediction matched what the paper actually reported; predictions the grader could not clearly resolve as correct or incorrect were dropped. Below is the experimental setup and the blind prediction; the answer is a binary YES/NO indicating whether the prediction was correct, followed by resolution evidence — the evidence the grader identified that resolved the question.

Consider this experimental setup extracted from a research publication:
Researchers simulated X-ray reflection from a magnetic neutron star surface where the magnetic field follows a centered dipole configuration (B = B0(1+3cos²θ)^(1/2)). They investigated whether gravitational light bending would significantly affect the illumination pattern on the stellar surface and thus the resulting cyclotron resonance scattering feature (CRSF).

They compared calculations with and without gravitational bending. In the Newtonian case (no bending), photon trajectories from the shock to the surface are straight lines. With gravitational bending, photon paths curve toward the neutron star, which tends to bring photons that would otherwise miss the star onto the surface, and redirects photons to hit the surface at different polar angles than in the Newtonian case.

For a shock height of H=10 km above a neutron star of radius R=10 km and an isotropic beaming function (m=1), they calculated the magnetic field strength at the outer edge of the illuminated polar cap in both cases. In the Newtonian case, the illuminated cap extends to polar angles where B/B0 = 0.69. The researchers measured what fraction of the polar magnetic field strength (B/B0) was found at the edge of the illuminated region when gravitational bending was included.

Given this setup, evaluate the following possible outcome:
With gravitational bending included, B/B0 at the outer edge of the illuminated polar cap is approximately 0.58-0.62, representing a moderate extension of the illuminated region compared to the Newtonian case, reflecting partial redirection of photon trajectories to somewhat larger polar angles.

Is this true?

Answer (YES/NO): YES